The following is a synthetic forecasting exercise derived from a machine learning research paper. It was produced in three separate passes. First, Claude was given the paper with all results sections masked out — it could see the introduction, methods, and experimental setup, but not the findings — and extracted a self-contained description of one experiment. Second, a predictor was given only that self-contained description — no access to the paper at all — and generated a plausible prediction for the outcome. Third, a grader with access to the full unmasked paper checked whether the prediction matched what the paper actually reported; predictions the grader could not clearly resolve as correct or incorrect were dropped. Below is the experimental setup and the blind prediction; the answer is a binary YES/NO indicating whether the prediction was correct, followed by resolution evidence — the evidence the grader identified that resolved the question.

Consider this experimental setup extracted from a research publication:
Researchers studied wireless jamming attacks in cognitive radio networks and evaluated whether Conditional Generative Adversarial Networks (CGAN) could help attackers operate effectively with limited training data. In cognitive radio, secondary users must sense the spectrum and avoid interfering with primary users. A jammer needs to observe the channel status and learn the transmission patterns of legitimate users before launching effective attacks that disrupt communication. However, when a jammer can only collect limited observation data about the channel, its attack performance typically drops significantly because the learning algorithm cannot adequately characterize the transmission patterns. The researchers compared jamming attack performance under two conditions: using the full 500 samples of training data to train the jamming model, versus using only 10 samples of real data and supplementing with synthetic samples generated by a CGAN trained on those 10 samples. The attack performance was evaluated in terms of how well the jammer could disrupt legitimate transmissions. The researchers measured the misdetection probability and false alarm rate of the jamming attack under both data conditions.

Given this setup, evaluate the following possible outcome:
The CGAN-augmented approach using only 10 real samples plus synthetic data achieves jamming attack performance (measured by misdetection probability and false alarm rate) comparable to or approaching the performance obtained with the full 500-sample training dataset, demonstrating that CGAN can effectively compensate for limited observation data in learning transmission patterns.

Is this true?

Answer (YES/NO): YES